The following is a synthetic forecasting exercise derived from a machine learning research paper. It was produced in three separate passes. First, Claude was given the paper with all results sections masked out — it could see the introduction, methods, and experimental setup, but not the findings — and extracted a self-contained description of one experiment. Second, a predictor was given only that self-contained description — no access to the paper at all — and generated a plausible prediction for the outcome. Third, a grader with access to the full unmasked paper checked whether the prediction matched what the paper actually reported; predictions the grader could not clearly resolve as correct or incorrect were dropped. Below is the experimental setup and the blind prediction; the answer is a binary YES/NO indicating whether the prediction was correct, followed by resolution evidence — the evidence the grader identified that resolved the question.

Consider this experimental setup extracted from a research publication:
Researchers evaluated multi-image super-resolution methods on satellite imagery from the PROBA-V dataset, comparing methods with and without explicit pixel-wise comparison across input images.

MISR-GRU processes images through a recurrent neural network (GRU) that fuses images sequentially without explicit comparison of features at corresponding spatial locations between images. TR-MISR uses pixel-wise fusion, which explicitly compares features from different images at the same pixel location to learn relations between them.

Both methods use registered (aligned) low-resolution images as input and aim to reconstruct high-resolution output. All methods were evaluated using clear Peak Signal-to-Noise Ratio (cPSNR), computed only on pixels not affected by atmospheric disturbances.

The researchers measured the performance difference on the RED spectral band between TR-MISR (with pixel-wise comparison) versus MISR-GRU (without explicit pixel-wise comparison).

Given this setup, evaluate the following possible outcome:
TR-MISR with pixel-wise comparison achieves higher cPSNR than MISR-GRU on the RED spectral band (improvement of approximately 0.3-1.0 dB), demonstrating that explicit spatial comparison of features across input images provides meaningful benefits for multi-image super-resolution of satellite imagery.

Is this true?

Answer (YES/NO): YES